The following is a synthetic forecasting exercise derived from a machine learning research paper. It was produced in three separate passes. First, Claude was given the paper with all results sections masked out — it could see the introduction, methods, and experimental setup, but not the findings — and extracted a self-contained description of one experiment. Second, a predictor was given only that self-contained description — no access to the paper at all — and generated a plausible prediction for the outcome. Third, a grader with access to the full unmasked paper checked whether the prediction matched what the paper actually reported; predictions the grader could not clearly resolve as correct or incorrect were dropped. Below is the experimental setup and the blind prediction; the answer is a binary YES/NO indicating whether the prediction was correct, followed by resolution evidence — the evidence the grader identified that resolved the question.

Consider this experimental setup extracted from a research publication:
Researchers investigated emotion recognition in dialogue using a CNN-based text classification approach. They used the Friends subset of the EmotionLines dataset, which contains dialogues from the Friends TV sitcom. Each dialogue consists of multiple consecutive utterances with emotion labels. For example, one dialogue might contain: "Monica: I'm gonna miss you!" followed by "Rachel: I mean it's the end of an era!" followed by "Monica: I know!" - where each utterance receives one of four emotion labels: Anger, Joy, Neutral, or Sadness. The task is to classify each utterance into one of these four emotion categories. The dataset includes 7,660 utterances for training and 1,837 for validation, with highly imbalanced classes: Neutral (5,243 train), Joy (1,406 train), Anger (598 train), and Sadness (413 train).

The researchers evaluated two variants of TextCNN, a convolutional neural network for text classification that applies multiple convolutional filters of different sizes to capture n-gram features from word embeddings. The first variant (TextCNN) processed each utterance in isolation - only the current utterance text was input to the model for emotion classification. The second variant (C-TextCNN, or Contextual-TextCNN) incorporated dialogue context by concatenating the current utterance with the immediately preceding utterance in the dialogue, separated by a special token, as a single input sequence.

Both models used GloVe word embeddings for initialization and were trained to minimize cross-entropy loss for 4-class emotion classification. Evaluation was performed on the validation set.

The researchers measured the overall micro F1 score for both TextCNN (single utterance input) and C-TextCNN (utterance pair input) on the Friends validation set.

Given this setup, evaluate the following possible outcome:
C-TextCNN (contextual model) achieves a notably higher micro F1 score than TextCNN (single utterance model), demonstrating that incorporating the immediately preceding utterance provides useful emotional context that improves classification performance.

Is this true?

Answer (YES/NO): NO